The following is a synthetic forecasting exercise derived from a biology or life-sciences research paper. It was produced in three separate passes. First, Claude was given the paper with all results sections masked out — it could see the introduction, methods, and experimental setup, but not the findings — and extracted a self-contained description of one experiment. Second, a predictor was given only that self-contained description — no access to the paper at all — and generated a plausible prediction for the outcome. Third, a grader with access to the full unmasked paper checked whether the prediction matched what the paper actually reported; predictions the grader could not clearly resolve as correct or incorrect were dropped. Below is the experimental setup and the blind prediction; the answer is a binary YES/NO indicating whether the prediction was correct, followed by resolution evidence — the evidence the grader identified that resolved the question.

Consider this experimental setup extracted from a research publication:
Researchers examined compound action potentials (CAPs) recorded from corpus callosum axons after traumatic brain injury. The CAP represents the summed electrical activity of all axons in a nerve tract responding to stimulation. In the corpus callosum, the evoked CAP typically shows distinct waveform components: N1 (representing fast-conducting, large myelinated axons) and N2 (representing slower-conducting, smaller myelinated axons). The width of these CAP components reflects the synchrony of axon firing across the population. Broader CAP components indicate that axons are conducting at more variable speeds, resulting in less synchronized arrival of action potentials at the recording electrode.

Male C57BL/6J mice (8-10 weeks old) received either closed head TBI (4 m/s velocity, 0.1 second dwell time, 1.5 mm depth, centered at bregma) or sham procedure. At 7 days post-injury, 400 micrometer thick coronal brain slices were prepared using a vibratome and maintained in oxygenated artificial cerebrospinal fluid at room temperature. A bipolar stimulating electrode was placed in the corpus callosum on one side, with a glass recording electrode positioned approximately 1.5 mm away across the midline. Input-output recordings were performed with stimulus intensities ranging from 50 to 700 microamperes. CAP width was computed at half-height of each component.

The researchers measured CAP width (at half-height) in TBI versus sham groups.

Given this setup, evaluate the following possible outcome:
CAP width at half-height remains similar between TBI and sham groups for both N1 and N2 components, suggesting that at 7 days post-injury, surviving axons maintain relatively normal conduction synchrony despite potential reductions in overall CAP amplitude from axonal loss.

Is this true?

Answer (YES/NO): NO